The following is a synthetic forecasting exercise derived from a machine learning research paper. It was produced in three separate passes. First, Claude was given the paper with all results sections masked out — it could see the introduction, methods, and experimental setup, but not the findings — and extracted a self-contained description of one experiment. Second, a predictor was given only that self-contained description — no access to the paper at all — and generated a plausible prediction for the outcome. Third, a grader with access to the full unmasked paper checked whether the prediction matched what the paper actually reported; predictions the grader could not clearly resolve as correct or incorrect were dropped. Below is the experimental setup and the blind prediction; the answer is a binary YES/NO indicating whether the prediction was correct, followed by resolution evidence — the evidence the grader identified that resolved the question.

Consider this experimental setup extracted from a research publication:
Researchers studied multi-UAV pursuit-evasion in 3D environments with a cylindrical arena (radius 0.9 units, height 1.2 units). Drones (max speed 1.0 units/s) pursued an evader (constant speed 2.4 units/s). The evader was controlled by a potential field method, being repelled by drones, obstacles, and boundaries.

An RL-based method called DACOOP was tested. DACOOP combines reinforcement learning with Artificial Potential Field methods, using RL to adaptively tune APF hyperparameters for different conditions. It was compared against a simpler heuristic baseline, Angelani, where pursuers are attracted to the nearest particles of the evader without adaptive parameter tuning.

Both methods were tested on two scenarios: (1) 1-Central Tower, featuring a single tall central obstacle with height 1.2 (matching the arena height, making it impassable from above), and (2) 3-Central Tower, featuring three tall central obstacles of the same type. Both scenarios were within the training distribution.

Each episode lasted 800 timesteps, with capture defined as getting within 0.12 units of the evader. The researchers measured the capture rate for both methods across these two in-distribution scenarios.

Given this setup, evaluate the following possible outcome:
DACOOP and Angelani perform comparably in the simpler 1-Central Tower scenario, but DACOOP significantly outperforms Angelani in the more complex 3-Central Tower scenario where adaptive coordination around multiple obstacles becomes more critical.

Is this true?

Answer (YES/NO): NO